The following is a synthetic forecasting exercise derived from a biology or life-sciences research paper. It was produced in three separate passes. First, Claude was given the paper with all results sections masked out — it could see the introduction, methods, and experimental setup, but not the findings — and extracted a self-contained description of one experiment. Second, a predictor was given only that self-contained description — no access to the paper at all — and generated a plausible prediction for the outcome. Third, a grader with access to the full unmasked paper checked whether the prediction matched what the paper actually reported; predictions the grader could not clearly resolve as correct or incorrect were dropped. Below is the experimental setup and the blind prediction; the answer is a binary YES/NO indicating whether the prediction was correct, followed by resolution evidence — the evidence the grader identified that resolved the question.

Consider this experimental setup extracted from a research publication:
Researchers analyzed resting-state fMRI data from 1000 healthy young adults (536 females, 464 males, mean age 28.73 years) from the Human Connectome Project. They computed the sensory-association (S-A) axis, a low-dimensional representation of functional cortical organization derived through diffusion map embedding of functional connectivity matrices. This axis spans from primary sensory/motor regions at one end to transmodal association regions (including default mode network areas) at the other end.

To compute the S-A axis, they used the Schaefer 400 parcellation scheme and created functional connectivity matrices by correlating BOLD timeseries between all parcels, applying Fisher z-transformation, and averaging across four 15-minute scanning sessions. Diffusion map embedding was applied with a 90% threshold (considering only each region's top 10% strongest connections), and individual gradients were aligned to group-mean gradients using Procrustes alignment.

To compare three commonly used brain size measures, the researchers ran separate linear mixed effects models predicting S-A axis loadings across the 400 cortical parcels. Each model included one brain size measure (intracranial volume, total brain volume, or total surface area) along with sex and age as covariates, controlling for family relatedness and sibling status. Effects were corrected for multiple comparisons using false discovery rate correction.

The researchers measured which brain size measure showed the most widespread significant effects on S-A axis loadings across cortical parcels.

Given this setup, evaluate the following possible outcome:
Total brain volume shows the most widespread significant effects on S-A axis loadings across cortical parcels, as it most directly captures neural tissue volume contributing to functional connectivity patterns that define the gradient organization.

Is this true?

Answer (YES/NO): NO